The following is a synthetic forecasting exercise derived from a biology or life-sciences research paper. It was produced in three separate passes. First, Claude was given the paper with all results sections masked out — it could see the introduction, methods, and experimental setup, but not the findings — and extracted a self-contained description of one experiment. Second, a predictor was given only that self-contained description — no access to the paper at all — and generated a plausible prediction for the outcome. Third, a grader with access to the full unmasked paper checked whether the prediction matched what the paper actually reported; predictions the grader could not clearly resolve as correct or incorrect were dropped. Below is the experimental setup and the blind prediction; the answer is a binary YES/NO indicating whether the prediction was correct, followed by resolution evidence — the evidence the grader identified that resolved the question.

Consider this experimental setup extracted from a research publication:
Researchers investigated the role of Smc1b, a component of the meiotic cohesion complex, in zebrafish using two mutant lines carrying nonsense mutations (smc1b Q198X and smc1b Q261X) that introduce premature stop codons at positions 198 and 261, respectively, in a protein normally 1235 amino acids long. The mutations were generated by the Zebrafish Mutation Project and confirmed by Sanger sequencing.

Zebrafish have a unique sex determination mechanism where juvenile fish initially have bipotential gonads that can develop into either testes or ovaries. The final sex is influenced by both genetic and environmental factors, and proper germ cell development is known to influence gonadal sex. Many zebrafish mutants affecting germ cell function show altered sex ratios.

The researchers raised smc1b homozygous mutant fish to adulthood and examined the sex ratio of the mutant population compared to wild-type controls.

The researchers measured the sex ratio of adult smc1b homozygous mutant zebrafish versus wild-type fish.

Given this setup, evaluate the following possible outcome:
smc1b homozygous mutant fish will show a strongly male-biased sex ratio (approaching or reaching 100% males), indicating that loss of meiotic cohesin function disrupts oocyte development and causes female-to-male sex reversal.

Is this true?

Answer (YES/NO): NO